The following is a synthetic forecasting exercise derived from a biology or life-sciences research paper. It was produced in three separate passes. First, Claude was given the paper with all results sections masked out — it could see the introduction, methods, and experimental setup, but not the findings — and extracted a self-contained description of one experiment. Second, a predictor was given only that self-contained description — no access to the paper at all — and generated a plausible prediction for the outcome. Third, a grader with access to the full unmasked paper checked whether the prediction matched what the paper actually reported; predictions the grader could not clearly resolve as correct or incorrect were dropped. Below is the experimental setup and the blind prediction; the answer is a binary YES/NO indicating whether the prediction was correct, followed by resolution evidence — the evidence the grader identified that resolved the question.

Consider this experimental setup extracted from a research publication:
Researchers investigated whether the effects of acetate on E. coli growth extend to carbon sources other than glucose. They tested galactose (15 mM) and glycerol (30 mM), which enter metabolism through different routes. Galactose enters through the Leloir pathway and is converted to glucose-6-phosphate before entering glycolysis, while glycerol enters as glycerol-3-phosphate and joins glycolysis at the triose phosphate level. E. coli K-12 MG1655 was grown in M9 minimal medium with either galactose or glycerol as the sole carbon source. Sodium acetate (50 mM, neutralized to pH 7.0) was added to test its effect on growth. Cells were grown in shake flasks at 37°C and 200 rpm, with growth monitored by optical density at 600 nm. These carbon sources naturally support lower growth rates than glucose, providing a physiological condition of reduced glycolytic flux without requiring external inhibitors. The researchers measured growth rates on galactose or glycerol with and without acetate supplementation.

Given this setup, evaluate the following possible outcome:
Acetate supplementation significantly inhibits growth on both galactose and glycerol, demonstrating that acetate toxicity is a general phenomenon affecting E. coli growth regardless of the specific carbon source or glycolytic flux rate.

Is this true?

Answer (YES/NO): NO